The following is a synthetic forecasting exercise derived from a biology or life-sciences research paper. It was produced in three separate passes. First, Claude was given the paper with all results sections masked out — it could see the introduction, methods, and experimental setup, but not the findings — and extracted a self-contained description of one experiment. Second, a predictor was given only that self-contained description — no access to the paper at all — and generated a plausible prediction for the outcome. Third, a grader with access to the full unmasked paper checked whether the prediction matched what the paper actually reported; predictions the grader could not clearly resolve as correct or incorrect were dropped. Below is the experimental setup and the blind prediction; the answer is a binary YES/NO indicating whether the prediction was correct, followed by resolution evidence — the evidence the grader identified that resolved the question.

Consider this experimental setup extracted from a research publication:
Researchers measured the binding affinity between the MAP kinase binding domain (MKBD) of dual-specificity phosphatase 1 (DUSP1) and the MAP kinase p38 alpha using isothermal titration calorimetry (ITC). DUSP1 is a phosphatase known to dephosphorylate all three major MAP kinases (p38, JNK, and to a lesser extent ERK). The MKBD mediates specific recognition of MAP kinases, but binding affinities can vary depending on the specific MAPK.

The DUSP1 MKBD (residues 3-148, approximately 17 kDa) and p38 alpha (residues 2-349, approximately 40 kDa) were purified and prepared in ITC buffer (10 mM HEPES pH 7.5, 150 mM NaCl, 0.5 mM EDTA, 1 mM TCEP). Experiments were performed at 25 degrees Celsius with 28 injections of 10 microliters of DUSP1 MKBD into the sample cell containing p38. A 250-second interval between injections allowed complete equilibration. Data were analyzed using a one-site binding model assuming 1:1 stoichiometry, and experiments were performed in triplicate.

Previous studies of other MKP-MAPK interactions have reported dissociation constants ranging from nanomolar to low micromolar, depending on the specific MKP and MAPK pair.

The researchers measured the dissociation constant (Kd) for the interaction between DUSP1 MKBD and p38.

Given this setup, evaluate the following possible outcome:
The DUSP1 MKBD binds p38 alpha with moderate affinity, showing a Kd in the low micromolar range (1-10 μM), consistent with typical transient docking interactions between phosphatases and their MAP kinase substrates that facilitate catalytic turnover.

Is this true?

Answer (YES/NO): NO